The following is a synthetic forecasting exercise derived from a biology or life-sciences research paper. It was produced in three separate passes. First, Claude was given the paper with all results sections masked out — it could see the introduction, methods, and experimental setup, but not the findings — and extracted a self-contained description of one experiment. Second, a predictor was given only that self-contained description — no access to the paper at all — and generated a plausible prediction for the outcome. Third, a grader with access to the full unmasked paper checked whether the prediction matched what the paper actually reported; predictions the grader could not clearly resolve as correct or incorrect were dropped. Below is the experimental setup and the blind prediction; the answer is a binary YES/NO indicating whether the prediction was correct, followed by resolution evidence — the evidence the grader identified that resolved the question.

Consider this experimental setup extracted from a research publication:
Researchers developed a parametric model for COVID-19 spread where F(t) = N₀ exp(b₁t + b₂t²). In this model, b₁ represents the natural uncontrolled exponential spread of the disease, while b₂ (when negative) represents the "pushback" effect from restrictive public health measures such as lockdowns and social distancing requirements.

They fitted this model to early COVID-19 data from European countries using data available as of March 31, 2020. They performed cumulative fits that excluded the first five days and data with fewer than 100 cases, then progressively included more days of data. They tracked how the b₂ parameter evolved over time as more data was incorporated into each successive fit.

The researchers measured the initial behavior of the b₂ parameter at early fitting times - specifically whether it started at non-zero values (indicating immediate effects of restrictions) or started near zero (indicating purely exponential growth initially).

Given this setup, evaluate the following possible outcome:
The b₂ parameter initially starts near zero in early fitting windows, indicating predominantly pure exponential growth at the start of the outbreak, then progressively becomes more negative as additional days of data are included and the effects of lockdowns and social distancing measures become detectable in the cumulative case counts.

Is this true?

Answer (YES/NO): YES